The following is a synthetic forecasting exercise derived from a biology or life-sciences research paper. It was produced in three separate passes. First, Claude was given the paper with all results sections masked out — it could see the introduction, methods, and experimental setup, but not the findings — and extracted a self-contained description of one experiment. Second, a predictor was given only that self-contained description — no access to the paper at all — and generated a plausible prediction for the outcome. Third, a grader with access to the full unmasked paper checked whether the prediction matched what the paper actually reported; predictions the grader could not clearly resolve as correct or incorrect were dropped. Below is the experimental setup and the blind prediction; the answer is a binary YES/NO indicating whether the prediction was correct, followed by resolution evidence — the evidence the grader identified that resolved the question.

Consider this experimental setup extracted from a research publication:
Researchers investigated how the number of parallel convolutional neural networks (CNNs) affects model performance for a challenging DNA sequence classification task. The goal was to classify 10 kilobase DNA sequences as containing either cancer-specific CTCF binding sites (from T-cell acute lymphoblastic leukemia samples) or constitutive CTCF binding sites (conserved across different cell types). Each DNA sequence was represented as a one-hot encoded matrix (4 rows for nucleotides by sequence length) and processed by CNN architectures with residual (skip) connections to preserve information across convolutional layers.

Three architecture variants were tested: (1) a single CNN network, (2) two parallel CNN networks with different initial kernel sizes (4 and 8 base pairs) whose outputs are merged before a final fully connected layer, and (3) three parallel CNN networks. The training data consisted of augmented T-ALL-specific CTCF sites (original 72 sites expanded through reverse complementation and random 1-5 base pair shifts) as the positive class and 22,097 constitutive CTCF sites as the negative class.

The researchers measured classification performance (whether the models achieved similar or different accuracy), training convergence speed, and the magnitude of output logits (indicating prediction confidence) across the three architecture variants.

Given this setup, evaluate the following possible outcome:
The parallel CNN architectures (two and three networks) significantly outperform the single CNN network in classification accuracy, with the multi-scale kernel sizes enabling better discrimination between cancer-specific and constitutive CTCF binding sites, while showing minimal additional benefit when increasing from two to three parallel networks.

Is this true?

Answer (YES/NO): NO